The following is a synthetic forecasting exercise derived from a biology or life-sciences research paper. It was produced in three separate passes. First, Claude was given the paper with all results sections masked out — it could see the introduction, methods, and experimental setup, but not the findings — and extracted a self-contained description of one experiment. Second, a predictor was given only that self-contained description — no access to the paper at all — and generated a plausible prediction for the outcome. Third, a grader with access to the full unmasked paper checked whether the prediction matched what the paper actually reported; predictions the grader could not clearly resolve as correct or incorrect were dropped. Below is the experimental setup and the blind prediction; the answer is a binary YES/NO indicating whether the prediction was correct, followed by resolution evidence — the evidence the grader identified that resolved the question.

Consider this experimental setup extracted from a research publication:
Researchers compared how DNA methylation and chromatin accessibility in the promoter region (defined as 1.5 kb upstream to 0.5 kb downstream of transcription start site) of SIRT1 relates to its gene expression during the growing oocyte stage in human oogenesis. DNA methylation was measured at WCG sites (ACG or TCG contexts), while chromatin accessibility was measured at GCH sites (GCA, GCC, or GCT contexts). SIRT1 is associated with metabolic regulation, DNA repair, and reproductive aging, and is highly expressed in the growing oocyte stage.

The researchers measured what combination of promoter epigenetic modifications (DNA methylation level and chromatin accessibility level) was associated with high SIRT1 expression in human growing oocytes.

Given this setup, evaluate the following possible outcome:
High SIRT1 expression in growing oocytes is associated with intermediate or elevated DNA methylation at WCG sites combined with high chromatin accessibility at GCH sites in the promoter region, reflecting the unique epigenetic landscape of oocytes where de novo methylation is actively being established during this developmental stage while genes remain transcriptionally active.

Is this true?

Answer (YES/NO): NO